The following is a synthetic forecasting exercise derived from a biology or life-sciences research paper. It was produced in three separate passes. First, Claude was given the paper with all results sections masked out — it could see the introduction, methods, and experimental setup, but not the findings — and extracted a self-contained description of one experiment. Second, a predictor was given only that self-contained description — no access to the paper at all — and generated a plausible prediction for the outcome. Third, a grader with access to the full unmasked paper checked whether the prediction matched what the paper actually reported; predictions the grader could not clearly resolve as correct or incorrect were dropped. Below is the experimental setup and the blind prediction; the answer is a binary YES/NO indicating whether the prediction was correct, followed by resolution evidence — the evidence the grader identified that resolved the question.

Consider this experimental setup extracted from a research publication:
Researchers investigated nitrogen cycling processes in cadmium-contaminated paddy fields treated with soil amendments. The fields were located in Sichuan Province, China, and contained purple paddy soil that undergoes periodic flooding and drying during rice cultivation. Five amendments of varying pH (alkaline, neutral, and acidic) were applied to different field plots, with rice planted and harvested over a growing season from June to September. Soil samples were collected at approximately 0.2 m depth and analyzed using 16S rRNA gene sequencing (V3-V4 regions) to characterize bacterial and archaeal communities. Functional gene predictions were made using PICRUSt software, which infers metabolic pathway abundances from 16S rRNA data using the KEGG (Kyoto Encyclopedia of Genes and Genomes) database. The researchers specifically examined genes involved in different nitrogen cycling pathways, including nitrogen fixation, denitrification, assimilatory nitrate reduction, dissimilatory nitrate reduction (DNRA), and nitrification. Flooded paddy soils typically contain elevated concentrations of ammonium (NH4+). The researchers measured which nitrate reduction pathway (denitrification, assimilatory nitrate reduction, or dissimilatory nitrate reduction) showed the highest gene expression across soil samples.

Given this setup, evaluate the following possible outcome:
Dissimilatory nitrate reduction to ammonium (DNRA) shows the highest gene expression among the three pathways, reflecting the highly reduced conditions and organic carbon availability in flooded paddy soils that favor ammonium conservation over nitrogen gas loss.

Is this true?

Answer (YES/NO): YES